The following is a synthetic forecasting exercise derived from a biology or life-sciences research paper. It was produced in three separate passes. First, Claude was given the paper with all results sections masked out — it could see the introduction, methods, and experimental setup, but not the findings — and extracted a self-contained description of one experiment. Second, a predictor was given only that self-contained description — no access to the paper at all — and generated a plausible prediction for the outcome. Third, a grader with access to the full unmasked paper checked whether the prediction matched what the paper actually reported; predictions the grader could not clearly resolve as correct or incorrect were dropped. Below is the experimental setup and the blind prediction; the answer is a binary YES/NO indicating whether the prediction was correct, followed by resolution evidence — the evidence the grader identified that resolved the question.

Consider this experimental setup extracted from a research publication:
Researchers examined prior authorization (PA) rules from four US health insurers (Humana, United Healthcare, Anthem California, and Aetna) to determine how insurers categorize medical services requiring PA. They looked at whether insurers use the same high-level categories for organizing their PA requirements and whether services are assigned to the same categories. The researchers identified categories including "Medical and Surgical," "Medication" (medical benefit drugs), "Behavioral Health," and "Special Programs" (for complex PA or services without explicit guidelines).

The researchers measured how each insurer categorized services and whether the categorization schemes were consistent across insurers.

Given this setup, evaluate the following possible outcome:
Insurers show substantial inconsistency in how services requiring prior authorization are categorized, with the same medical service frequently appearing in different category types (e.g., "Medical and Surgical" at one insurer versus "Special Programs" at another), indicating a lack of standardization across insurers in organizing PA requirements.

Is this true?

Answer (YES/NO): YES